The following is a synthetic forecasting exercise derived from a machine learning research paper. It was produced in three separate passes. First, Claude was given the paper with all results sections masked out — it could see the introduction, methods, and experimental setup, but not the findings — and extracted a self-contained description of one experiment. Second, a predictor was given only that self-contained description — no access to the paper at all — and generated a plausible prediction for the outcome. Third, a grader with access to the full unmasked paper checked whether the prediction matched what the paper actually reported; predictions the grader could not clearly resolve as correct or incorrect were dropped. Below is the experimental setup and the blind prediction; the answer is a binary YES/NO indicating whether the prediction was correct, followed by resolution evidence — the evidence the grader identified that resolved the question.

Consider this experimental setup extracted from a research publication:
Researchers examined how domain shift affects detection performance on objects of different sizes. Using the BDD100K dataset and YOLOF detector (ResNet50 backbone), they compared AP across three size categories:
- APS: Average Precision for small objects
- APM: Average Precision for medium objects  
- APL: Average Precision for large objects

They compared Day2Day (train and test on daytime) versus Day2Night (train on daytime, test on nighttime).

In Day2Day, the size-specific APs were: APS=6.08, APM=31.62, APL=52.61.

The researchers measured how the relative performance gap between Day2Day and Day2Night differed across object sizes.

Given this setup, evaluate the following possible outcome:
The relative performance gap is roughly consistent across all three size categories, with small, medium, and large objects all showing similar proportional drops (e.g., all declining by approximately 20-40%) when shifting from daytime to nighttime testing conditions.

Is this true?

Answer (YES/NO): YES